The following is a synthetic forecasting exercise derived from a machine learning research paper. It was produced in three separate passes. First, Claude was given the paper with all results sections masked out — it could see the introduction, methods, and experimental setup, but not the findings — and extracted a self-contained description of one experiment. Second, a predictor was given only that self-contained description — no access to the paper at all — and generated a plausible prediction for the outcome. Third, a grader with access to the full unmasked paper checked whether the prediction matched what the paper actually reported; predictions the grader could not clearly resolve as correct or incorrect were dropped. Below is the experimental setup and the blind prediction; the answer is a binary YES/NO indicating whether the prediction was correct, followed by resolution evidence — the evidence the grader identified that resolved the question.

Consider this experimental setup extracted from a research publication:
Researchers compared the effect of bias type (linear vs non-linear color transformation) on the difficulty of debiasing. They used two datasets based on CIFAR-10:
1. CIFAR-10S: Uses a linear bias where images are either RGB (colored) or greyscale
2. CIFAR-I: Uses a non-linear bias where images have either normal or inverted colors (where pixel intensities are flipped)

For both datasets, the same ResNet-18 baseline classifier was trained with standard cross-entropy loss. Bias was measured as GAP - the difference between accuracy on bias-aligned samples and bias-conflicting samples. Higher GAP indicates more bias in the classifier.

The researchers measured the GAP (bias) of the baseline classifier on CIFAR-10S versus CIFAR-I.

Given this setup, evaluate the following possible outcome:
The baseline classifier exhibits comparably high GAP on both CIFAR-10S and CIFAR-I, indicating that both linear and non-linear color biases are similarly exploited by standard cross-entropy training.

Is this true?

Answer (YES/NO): NO